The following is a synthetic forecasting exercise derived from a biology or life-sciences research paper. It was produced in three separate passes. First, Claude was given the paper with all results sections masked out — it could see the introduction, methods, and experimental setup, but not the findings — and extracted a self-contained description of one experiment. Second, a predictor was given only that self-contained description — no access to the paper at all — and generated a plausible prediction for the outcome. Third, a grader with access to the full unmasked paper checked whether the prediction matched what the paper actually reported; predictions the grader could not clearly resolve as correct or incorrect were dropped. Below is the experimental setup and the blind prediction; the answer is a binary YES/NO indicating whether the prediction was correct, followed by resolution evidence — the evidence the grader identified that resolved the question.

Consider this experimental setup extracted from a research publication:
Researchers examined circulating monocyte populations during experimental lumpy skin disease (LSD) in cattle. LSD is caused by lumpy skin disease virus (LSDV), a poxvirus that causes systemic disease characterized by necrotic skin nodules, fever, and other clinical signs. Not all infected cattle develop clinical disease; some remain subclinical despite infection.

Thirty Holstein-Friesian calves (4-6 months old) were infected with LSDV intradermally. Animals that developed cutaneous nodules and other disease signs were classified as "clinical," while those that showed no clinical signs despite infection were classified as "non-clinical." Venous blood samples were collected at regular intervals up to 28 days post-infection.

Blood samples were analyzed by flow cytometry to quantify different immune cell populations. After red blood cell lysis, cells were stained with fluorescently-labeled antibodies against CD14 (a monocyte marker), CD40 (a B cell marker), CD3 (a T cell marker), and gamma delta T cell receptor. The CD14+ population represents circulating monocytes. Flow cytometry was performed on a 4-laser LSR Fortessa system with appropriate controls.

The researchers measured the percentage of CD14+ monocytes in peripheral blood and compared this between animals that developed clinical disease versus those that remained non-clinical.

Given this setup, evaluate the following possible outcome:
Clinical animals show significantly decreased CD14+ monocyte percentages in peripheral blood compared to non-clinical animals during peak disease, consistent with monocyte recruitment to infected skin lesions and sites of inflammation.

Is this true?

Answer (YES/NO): YES